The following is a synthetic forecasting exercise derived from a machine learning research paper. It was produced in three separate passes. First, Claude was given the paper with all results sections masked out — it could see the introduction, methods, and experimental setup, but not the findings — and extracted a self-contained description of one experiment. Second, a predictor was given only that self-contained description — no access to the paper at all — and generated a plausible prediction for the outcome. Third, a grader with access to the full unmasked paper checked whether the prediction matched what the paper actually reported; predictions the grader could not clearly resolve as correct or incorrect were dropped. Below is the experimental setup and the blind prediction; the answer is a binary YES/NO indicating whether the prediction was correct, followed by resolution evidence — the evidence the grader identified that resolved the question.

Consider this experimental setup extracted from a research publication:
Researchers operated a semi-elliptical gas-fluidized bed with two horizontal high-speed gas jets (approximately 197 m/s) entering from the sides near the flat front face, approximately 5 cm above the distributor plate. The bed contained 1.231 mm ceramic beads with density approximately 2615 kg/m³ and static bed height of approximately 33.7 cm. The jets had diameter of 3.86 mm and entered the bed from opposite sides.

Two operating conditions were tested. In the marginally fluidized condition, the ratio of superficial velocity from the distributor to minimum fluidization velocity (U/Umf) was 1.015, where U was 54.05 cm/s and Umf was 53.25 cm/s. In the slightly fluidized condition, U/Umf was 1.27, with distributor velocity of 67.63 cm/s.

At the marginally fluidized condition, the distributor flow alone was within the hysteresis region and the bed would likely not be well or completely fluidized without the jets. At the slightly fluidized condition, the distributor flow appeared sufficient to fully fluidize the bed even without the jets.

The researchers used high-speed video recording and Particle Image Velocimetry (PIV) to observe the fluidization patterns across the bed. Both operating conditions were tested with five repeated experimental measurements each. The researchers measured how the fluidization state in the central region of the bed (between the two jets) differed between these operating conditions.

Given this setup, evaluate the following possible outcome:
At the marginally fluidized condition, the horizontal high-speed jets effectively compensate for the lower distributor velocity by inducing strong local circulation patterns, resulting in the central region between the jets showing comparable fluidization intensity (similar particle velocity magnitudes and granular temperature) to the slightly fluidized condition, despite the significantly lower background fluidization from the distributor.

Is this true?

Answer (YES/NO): NO